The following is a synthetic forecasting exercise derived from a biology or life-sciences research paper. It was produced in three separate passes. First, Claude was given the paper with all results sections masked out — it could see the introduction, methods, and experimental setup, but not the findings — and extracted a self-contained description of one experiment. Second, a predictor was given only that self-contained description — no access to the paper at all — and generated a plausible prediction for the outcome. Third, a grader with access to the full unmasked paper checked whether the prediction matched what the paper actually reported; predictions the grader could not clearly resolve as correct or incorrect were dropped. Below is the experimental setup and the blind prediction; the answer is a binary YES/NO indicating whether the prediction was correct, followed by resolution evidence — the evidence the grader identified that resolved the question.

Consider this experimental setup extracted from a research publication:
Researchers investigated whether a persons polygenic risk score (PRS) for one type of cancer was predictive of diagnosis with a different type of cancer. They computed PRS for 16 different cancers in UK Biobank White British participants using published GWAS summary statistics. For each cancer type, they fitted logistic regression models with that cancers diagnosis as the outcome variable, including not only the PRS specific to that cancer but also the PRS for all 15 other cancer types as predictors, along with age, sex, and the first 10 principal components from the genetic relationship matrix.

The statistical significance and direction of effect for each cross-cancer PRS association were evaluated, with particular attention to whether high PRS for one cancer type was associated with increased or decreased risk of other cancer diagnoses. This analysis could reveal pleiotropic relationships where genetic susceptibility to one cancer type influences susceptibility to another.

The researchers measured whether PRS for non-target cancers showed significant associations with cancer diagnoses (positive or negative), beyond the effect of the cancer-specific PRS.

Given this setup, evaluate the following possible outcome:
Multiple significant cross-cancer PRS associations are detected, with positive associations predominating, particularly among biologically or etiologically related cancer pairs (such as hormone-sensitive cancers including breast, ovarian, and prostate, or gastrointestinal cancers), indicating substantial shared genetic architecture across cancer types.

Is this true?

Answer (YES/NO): NO